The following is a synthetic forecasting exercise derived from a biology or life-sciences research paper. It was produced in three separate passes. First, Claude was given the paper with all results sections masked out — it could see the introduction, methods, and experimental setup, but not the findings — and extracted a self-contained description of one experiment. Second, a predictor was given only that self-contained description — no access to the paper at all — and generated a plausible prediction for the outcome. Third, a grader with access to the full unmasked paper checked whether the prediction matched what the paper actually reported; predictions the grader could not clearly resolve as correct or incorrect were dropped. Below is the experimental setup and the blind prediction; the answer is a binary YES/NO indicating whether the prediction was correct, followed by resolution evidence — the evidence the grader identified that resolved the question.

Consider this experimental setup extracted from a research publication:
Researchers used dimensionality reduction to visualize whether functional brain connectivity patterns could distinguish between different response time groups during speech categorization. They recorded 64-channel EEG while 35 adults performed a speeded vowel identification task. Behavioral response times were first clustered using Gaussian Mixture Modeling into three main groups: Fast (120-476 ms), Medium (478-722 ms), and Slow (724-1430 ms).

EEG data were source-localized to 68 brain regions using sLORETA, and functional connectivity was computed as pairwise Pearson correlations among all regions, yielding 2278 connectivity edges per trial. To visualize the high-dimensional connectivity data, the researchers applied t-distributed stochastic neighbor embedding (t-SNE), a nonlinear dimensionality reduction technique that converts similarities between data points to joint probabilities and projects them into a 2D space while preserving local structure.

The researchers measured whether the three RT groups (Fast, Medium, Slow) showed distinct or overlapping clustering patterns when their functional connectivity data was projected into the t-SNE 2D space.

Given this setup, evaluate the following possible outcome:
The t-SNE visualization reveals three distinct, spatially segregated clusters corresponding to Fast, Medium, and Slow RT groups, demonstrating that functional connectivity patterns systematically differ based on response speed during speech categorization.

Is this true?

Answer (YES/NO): NO